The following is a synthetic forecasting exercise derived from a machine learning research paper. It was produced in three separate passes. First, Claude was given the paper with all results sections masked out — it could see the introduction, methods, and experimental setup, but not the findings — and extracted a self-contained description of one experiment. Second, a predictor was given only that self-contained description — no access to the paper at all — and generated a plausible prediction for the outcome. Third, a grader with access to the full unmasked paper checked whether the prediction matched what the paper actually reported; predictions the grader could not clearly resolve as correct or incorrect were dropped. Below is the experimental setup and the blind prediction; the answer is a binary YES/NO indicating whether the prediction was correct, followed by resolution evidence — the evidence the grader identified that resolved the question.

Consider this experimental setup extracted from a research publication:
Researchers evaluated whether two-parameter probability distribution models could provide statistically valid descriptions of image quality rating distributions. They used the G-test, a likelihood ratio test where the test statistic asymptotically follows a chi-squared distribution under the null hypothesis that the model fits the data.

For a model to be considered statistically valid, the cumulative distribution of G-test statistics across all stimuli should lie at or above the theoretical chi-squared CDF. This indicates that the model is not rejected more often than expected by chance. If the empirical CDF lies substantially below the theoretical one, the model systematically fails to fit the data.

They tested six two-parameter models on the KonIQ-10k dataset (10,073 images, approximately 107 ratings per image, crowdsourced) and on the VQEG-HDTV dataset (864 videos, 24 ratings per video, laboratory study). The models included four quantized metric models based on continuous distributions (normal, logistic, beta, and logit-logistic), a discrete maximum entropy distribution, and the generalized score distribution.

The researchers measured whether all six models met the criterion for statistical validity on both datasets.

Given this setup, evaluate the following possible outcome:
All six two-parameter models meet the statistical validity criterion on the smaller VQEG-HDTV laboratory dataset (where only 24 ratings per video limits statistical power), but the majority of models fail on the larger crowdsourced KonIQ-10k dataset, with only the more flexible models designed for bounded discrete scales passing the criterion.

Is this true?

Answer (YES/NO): NO